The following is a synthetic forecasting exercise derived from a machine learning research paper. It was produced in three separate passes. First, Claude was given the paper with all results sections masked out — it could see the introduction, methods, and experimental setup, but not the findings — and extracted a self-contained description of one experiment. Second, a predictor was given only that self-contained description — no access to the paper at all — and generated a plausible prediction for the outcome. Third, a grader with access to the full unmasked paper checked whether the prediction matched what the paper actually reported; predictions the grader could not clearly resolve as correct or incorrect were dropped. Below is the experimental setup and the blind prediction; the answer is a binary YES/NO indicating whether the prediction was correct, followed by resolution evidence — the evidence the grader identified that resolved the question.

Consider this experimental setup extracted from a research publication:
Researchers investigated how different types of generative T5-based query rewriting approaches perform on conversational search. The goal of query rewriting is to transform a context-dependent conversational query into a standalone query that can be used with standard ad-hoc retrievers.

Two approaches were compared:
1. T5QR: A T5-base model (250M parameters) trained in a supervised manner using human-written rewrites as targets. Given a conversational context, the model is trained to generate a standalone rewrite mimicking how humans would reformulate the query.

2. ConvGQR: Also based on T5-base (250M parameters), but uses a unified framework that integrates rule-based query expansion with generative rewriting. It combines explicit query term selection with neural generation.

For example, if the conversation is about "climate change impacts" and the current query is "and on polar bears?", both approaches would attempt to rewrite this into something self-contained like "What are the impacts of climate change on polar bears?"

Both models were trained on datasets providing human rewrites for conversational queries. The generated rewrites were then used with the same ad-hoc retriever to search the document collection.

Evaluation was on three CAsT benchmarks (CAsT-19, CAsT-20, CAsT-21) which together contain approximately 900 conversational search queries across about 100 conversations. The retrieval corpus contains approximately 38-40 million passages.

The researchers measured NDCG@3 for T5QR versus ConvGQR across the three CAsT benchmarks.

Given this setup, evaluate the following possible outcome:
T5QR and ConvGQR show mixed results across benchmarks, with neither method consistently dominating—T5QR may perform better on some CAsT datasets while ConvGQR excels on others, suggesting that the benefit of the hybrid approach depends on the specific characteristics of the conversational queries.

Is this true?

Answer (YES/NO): YES